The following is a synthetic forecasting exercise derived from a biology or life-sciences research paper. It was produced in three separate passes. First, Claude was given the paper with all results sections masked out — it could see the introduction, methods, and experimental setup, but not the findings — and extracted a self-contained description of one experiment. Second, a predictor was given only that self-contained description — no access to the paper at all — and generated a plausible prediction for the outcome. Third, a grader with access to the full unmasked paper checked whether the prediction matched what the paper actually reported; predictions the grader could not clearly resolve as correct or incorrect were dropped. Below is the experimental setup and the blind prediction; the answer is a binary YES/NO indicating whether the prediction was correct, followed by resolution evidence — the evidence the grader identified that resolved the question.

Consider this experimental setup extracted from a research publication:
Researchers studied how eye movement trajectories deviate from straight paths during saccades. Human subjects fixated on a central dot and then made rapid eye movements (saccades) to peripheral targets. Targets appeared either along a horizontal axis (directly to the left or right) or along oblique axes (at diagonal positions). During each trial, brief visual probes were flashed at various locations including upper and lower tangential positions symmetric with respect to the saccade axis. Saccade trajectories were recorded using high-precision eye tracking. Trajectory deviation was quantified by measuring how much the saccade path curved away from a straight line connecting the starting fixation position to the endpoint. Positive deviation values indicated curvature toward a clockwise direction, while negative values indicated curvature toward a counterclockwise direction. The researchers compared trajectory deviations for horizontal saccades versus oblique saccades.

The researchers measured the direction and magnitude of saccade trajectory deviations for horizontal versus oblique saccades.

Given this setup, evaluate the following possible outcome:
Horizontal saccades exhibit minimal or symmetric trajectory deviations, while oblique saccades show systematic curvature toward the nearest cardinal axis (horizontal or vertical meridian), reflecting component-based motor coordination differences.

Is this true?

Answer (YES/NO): NO